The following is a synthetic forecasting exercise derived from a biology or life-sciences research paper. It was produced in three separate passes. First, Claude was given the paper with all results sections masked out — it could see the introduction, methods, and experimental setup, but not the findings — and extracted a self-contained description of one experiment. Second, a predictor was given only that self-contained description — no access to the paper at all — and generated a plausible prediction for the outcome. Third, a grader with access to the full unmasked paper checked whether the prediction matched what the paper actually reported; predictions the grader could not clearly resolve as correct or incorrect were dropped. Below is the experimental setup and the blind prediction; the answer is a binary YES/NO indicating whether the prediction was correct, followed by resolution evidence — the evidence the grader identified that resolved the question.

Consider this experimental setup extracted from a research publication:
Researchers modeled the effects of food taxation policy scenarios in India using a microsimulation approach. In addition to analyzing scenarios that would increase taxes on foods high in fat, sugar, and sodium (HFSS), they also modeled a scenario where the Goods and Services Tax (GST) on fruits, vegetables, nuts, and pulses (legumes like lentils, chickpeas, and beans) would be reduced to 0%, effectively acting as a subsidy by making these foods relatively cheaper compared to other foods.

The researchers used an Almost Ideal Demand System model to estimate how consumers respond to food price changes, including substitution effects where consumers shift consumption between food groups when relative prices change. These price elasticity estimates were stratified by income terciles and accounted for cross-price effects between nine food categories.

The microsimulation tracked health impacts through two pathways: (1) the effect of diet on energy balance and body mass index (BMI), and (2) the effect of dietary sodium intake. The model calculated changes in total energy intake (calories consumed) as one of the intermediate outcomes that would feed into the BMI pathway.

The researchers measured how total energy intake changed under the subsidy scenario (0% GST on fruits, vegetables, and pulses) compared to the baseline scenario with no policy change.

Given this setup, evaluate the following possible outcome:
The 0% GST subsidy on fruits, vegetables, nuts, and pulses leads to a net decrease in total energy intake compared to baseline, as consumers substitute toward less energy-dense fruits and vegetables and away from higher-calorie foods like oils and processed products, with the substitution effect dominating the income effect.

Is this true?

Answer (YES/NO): NO